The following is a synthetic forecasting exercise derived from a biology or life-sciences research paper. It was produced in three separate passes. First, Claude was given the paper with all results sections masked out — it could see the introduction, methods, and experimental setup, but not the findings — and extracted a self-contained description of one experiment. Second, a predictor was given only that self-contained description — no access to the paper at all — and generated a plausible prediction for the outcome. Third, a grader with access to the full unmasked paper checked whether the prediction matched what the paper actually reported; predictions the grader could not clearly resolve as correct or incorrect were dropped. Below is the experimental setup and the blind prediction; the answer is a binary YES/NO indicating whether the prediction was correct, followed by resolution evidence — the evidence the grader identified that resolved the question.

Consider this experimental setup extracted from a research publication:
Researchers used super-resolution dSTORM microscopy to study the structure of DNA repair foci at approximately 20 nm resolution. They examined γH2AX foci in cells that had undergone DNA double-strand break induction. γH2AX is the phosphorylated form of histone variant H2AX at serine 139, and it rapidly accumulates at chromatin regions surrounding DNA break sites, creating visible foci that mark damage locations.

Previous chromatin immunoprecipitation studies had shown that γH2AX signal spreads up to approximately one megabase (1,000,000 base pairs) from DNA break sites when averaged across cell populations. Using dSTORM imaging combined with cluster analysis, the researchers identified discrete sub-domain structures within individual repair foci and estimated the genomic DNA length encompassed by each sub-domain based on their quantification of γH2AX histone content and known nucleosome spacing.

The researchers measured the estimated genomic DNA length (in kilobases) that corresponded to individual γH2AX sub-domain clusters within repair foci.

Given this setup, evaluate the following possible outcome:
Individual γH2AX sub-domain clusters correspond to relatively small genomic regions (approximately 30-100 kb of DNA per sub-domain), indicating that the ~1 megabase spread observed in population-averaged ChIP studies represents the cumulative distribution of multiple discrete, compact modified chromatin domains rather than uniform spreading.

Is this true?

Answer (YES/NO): NO